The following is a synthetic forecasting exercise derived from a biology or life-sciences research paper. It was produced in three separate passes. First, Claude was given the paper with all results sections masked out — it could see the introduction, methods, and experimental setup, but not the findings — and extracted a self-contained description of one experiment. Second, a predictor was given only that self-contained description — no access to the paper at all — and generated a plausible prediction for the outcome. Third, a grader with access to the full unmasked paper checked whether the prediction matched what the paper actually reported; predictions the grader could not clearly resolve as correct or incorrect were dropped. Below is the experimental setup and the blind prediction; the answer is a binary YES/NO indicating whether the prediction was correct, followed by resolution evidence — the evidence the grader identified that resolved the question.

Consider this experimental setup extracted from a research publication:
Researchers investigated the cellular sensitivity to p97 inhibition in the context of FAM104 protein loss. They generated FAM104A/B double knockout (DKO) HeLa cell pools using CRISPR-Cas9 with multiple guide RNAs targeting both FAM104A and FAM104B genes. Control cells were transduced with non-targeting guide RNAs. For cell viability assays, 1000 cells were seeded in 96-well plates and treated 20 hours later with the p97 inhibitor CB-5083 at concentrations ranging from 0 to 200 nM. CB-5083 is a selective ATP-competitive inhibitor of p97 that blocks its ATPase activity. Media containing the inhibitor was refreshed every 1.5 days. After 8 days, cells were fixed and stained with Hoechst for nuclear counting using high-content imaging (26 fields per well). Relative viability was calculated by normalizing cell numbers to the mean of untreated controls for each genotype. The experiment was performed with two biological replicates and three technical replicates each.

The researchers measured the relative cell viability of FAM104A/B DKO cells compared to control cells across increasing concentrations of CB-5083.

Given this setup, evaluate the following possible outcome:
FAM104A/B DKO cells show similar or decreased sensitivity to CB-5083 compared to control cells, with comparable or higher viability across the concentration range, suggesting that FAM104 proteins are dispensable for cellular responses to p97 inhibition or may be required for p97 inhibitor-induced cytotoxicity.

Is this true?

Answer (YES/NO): NO